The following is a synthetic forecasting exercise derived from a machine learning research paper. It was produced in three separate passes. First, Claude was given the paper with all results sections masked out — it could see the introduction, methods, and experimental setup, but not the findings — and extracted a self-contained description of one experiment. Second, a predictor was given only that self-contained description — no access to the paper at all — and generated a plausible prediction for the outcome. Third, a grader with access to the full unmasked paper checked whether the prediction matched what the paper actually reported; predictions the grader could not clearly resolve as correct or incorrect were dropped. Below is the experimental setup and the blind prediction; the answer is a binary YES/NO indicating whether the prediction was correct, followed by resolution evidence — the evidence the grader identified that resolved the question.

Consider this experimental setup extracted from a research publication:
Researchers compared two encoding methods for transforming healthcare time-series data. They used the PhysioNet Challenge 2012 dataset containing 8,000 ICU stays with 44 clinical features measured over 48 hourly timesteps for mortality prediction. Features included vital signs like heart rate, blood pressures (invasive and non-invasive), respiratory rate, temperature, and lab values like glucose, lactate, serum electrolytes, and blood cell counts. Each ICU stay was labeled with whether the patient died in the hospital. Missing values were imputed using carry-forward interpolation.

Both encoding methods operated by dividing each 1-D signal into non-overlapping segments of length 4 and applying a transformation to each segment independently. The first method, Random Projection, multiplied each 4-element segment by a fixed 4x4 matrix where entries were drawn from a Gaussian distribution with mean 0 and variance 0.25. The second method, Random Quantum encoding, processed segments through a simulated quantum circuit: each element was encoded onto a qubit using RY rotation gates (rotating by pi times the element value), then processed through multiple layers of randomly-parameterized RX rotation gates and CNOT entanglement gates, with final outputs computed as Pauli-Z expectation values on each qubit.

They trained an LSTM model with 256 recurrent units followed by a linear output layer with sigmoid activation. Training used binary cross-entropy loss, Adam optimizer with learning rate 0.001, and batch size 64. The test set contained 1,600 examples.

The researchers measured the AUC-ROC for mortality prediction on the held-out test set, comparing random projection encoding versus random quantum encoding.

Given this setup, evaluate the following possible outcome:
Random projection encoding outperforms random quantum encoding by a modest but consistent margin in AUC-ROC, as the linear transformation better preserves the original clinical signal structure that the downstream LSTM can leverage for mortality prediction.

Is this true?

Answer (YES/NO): NO